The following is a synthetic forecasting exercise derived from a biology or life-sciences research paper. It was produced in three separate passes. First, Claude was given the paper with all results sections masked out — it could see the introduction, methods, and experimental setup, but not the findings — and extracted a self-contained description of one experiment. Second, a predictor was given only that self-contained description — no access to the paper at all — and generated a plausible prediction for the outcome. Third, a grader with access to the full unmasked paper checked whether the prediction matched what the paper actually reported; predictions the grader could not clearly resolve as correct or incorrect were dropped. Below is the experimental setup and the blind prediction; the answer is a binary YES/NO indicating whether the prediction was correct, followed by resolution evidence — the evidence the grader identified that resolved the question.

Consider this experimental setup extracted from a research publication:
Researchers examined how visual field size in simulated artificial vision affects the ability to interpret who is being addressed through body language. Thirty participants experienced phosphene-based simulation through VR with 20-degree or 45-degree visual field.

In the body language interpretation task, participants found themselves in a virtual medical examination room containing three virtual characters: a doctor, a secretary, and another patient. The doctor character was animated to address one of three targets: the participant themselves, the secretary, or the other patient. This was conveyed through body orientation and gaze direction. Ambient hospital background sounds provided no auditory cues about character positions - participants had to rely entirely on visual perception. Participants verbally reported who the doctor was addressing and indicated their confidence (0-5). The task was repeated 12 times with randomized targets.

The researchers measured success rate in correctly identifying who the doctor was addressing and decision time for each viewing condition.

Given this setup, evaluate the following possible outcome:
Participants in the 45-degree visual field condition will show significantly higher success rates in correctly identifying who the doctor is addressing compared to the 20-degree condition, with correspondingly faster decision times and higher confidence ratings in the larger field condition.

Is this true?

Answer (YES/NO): NO